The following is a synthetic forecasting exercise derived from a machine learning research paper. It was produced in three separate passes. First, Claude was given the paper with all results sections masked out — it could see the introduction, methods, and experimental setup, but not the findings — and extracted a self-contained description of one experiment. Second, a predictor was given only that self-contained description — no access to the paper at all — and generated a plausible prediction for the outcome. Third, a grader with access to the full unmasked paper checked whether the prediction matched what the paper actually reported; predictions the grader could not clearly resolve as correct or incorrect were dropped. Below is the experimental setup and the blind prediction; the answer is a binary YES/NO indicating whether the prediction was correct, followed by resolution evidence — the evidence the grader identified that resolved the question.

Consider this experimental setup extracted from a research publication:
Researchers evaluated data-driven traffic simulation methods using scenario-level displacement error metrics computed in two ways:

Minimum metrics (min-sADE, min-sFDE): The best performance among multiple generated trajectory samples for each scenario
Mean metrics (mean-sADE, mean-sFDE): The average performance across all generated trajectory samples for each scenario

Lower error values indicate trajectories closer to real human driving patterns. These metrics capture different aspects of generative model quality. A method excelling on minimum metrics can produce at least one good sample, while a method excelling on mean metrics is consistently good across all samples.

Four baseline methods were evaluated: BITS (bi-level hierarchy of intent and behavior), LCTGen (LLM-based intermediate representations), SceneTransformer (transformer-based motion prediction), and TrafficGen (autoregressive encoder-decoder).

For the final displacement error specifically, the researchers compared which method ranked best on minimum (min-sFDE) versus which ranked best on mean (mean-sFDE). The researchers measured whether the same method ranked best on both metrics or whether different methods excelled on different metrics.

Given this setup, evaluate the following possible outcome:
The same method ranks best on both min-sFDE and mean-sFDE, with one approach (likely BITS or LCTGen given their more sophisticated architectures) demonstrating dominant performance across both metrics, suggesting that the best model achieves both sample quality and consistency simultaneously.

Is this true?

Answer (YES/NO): NO